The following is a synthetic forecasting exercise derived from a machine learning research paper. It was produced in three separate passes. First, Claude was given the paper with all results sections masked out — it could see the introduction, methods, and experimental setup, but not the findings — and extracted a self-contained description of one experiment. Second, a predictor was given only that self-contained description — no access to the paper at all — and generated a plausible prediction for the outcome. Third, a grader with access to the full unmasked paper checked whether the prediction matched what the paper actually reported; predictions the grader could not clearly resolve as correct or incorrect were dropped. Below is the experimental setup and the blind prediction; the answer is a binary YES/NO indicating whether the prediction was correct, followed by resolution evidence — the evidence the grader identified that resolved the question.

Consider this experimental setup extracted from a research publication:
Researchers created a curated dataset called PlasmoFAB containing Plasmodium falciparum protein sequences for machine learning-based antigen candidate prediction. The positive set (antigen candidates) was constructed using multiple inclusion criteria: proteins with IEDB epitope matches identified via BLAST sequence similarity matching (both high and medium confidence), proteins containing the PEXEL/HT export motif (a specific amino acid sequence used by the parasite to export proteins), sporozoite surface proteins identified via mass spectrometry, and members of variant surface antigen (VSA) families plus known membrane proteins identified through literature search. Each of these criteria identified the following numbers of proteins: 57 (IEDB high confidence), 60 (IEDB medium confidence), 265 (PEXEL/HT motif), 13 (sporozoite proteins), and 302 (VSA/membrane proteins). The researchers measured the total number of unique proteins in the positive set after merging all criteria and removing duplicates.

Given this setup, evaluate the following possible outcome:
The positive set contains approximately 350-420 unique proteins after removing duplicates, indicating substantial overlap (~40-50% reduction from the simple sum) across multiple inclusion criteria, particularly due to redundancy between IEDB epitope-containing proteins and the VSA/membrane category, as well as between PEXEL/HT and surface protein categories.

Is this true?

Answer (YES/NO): NO